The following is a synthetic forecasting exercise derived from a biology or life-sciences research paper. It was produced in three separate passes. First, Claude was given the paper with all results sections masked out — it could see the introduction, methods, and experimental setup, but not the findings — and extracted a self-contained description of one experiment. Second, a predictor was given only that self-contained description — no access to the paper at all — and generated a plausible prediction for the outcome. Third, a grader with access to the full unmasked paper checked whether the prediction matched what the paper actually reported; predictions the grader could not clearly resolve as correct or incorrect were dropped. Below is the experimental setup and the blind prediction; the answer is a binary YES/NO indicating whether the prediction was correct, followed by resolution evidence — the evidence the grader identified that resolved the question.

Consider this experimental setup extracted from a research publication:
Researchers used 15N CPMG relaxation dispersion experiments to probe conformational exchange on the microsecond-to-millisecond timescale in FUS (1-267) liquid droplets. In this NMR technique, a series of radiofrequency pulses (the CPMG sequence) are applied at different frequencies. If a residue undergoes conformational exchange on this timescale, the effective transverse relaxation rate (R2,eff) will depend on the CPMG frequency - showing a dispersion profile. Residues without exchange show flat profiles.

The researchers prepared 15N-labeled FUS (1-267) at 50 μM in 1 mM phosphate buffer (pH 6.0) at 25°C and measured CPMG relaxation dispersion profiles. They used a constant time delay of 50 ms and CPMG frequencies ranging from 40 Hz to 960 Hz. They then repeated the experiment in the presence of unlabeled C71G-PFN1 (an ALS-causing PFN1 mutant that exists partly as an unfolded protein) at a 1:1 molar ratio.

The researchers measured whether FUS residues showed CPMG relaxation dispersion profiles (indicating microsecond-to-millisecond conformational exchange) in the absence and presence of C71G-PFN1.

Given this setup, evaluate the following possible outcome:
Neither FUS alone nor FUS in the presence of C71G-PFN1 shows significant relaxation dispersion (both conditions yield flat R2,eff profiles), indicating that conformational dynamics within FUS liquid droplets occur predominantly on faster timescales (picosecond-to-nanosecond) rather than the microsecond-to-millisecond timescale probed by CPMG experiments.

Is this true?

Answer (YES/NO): YES